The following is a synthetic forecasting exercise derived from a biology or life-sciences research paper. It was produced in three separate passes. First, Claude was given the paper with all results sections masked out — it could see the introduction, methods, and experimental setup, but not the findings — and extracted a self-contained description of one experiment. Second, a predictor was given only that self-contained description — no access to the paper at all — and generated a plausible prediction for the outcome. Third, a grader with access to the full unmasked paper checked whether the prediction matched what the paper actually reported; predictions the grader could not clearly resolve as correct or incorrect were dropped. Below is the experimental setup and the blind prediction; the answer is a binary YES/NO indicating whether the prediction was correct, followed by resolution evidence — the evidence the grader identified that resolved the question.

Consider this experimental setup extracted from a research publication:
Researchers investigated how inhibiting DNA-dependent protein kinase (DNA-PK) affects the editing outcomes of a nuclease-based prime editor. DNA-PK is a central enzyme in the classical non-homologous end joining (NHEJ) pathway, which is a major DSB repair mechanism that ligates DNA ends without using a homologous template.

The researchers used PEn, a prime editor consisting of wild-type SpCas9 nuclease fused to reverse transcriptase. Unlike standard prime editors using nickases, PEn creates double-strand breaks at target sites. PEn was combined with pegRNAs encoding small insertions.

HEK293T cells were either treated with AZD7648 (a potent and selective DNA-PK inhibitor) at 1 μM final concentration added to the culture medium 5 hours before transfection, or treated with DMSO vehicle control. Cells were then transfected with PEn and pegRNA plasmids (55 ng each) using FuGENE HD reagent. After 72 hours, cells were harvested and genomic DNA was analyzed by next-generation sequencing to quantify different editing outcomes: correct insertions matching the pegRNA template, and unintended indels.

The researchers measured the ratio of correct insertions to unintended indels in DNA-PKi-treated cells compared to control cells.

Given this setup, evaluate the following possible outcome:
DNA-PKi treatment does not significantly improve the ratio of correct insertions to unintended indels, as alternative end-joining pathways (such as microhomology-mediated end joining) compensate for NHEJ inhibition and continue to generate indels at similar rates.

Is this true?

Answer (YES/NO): NO